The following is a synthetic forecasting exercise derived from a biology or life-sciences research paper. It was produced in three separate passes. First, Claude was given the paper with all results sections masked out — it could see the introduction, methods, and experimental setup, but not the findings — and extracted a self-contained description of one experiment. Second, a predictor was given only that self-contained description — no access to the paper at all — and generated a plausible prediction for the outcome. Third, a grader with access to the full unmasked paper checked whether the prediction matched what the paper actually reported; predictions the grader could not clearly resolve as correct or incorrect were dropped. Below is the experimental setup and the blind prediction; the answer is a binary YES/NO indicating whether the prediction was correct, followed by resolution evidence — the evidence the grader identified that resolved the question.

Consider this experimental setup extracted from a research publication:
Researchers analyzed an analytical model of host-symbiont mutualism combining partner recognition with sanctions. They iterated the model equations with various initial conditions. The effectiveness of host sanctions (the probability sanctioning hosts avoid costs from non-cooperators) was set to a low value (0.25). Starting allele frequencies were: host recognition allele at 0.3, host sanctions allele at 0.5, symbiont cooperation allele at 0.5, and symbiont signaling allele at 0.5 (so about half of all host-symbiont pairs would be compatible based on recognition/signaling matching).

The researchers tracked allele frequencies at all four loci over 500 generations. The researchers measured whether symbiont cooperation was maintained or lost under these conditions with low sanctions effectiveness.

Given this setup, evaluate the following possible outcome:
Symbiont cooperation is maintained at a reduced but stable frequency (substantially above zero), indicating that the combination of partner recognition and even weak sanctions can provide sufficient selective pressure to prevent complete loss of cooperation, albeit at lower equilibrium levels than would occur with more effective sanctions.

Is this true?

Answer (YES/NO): NO